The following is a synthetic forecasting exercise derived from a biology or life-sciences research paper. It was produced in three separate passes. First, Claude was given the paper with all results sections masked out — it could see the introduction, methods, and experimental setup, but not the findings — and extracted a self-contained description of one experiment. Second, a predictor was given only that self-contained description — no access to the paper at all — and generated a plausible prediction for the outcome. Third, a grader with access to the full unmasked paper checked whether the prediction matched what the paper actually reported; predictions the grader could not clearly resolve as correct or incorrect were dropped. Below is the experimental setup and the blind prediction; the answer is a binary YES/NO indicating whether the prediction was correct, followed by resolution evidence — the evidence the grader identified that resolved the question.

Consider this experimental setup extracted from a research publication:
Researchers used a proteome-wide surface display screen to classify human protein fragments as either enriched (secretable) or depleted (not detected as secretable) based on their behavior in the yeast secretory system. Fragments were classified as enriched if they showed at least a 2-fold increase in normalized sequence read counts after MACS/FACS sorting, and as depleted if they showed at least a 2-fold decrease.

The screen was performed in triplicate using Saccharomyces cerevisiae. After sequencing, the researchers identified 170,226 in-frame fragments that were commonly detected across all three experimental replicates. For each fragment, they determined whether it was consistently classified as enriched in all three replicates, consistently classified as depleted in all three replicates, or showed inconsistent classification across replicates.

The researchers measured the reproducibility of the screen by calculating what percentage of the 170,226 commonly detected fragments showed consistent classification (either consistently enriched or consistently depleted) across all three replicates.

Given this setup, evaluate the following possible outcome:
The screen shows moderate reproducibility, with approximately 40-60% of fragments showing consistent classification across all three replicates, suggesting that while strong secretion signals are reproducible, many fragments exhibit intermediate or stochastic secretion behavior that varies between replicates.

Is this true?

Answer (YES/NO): NO